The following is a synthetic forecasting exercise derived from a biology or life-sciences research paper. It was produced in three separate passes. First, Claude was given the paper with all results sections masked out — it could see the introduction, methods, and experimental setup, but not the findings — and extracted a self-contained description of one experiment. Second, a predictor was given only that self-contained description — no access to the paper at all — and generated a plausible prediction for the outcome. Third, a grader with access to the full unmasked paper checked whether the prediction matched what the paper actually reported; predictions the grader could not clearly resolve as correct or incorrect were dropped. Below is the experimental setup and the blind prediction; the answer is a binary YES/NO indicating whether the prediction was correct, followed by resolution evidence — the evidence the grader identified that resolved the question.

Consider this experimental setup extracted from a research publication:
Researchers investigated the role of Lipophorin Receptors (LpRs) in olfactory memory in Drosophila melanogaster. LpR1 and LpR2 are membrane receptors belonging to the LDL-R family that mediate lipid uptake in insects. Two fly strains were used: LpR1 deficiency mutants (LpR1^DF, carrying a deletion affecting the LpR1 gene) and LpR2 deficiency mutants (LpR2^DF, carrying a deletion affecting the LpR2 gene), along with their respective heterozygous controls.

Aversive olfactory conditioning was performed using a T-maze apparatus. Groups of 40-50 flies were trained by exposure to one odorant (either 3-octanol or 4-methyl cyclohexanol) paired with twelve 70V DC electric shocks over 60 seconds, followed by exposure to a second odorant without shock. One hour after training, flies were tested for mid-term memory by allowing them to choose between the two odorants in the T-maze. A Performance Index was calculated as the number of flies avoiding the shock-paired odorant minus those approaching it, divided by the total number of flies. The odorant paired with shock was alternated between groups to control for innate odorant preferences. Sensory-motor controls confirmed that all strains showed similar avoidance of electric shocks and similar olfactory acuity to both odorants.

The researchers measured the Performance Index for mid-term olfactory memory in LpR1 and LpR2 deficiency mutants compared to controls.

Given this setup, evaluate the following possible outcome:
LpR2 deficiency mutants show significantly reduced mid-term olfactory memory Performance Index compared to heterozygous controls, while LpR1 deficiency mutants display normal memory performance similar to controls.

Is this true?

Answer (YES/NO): NO